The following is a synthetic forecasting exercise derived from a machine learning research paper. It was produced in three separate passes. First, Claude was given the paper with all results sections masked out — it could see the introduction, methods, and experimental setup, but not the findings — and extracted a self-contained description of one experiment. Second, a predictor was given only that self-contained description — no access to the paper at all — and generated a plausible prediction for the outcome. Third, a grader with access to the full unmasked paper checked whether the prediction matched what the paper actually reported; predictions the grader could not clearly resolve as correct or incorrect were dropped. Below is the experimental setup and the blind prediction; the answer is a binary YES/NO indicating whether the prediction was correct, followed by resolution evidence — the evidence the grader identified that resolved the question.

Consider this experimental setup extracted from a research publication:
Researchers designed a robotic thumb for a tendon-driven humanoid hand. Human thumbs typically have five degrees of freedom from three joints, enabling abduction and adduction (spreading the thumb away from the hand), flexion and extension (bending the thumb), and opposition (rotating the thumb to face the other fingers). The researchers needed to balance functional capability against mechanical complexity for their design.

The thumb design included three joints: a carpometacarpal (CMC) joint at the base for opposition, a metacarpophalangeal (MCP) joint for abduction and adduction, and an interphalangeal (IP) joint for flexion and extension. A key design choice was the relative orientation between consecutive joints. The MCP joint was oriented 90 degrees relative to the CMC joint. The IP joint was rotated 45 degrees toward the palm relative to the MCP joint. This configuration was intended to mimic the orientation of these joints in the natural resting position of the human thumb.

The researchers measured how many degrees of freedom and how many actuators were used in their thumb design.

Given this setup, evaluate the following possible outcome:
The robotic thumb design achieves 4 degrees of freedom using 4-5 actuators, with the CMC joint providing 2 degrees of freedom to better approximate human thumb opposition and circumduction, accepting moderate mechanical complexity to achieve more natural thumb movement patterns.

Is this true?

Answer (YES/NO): NO